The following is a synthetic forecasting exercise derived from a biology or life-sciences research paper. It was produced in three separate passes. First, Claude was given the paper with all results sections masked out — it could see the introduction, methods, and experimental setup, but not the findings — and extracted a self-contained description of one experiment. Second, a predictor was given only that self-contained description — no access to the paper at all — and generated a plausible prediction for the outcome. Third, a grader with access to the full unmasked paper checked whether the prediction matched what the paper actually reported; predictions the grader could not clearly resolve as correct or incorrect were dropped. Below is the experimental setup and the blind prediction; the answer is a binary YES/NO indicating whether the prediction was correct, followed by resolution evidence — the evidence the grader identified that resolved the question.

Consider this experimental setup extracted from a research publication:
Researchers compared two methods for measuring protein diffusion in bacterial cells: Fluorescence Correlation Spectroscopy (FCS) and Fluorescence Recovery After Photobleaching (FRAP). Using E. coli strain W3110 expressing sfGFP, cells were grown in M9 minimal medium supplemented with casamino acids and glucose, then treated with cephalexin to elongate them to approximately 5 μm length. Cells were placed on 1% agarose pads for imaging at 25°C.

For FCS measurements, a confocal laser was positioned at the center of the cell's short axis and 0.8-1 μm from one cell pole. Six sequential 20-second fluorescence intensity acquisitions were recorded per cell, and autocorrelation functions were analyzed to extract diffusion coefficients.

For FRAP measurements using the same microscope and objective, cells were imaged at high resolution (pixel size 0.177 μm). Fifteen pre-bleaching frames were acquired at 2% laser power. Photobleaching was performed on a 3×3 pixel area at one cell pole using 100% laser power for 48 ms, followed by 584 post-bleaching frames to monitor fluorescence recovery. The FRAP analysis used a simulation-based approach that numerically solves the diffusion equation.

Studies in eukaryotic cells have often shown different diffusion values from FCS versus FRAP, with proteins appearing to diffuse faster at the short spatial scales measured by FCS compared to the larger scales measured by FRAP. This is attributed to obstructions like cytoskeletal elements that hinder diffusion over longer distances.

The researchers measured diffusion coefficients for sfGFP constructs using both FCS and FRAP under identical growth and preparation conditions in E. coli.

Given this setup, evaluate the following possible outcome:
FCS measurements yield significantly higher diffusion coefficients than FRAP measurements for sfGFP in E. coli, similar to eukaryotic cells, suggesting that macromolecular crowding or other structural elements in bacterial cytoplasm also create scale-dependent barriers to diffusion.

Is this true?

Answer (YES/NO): NO